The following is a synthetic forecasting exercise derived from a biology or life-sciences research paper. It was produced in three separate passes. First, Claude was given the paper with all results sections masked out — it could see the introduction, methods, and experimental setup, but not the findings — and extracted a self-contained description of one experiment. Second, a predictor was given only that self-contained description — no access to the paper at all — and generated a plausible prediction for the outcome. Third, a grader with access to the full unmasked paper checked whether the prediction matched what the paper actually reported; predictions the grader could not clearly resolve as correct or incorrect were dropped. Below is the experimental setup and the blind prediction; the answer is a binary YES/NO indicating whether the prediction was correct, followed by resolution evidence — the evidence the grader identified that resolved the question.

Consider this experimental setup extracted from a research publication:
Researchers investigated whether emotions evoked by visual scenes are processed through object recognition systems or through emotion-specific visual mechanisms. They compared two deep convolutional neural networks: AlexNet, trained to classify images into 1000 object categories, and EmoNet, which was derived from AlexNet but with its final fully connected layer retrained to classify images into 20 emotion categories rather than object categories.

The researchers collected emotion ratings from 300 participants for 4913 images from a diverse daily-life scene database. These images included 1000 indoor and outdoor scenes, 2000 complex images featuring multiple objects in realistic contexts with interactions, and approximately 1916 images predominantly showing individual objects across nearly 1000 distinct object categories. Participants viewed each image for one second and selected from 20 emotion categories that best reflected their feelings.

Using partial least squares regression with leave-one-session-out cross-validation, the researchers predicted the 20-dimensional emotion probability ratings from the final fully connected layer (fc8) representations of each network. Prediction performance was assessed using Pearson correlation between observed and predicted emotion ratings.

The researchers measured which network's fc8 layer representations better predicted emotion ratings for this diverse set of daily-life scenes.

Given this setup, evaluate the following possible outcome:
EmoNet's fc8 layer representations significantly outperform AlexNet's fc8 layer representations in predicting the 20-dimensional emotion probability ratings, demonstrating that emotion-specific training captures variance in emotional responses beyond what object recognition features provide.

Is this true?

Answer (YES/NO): NO